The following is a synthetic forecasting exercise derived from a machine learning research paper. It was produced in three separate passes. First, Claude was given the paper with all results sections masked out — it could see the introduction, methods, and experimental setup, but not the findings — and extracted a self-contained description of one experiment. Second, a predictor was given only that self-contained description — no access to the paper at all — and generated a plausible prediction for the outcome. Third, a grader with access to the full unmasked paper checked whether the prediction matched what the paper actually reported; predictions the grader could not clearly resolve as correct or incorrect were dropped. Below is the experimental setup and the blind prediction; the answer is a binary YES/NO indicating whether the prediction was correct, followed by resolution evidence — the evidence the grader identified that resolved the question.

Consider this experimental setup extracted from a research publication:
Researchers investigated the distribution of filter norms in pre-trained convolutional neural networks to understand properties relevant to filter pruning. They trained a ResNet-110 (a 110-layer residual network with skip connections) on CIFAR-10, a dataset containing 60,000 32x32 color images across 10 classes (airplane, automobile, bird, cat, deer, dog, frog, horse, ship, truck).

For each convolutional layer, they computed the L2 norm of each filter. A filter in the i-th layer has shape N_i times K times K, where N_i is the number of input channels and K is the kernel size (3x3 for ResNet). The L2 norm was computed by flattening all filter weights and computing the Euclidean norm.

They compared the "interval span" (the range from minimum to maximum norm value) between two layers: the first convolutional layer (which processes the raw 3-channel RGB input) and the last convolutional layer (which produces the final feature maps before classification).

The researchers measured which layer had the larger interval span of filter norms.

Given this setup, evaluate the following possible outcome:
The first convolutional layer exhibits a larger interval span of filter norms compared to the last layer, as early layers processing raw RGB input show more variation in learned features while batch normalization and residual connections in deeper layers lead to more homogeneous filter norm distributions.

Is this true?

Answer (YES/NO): YES